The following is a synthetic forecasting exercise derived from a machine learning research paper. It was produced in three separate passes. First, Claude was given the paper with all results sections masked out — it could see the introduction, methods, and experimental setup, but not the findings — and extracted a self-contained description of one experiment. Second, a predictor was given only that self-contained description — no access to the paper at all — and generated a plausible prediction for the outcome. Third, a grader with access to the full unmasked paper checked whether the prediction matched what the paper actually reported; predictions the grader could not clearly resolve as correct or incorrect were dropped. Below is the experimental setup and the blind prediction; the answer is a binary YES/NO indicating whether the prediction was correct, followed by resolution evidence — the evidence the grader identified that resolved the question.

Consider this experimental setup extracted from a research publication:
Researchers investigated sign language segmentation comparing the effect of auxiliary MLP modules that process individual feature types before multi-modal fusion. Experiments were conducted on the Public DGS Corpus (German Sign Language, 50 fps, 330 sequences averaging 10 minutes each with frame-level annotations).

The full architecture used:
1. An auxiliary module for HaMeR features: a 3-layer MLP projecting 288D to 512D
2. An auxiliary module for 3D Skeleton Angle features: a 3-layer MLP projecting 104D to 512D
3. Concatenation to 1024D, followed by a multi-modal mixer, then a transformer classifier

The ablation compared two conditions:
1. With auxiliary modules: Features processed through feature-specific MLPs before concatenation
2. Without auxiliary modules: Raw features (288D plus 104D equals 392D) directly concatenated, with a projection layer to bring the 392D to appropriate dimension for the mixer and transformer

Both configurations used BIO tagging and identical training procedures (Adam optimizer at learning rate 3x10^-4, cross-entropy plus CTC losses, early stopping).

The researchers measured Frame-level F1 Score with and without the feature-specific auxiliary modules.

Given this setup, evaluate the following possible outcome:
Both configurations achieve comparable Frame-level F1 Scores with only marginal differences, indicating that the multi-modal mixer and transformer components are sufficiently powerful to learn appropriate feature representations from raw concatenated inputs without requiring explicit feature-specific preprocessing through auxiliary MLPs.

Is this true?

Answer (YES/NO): NO